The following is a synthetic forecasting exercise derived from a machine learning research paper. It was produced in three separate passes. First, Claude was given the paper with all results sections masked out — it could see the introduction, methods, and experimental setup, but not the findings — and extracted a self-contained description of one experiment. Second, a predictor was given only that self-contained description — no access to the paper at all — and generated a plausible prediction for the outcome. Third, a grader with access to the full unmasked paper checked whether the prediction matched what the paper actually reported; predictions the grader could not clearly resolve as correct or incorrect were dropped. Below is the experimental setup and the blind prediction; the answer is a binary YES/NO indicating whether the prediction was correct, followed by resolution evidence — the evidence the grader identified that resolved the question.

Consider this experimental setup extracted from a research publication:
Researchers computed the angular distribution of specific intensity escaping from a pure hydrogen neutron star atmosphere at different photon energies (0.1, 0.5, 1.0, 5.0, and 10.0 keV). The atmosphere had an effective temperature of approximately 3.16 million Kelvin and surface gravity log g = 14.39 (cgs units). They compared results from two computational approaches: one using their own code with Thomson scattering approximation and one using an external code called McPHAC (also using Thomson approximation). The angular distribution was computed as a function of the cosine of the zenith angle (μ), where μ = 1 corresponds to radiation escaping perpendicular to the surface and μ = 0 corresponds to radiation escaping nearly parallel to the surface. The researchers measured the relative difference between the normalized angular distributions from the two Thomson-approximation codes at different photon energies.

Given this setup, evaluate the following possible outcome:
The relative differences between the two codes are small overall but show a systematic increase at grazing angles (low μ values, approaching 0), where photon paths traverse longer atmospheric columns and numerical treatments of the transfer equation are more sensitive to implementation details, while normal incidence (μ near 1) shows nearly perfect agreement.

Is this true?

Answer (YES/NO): YES